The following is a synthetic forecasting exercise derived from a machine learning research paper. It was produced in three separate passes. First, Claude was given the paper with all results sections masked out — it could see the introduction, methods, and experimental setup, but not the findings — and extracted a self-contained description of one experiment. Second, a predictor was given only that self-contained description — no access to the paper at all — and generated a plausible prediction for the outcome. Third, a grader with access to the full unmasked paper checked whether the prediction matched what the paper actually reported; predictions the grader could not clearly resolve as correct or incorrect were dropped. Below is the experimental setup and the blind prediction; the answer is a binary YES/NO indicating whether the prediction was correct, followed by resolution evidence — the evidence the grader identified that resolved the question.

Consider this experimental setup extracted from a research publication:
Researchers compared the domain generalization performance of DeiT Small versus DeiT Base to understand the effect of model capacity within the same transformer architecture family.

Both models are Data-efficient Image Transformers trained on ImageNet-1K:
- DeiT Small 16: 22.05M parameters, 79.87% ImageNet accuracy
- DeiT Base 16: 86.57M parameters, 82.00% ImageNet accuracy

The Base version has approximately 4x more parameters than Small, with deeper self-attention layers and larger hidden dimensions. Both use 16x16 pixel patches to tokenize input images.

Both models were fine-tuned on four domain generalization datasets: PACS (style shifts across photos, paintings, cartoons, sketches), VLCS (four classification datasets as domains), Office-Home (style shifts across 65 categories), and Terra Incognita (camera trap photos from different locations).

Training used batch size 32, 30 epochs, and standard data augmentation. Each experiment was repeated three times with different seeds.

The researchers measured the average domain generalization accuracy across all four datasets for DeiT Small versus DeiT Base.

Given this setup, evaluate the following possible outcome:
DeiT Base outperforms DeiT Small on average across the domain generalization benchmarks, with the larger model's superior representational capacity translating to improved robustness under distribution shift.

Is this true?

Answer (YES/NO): YES